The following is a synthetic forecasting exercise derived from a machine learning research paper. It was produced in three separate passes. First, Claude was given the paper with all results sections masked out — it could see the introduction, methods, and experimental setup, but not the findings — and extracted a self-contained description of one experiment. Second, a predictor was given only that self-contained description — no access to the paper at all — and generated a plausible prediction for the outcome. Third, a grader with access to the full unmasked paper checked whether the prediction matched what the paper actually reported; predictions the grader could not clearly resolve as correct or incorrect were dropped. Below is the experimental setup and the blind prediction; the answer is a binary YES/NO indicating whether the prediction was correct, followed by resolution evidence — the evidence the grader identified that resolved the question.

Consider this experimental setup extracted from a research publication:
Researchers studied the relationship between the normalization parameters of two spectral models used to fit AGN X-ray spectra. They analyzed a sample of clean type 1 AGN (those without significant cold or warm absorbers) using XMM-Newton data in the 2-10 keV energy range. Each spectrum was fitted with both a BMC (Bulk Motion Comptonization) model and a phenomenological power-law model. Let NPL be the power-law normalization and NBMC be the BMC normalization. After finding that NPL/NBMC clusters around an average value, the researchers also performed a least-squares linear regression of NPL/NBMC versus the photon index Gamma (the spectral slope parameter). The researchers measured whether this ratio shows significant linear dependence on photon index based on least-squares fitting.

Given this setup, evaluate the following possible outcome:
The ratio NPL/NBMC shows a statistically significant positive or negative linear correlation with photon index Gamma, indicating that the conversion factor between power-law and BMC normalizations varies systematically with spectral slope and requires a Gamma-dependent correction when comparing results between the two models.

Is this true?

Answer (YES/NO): YES